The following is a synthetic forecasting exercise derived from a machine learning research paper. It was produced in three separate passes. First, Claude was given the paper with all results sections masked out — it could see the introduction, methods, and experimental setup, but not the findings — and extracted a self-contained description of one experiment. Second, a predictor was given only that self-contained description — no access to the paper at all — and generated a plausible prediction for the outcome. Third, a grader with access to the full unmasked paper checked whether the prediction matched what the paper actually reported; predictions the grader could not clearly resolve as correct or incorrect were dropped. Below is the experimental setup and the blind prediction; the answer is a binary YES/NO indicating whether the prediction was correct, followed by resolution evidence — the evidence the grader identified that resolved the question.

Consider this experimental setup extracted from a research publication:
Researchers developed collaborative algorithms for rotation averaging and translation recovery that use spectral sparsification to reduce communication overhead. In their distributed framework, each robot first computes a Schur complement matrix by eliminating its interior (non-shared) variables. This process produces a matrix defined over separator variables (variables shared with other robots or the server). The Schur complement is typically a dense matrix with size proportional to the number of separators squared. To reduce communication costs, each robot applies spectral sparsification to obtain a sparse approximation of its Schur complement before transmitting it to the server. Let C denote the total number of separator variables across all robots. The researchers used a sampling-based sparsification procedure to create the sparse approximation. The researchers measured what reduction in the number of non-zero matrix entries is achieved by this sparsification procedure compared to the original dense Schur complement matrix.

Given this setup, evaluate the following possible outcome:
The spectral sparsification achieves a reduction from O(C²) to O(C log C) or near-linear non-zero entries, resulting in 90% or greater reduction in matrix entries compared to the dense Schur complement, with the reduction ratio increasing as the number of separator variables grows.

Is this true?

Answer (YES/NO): NO